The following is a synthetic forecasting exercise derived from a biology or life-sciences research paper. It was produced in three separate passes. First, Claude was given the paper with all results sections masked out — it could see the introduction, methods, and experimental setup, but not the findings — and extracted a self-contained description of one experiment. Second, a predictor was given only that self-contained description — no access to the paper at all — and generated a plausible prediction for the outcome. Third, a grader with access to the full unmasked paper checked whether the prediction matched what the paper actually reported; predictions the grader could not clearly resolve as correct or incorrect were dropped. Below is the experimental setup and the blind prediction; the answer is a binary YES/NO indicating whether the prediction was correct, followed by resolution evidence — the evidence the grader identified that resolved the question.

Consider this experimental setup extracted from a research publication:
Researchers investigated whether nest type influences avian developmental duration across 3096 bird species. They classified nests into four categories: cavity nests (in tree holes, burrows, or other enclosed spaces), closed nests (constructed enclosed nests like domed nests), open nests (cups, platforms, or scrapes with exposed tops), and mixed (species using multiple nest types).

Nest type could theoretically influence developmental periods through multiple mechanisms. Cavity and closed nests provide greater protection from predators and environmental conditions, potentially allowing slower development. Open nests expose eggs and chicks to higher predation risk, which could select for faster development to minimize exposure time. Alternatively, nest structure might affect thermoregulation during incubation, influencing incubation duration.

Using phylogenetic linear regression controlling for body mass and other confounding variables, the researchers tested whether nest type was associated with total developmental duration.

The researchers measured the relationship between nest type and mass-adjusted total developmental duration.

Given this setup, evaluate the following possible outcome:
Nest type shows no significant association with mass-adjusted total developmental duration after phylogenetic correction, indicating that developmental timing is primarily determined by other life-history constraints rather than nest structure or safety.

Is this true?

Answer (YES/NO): YES